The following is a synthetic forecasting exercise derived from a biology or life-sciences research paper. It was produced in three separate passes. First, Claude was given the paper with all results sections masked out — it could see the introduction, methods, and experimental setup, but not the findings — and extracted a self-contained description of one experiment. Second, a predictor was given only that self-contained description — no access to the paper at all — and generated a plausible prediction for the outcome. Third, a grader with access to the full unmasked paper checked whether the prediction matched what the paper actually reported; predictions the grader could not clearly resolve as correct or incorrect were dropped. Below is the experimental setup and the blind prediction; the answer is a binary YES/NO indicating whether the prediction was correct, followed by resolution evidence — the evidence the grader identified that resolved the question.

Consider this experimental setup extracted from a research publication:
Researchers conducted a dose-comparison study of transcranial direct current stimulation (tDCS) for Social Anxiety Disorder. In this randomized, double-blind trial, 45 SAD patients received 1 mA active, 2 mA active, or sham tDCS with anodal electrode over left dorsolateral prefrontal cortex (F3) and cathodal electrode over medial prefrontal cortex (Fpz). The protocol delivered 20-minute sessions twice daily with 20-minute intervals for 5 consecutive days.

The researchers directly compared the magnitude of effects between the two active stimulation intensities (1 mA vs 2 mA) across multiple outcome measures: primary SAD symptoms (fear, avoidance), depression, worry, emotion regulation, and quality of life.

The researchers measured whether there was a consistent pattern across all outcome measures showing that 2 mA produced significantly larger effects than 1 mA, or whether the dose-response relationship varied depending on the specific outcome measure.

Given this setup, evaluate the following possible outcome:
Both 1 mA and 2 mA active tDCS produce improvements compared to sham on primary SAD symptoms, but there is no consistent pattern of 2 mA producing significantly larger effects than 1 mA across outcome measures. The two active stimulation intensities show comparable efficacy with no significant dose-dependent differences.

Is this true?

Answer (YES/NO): NO